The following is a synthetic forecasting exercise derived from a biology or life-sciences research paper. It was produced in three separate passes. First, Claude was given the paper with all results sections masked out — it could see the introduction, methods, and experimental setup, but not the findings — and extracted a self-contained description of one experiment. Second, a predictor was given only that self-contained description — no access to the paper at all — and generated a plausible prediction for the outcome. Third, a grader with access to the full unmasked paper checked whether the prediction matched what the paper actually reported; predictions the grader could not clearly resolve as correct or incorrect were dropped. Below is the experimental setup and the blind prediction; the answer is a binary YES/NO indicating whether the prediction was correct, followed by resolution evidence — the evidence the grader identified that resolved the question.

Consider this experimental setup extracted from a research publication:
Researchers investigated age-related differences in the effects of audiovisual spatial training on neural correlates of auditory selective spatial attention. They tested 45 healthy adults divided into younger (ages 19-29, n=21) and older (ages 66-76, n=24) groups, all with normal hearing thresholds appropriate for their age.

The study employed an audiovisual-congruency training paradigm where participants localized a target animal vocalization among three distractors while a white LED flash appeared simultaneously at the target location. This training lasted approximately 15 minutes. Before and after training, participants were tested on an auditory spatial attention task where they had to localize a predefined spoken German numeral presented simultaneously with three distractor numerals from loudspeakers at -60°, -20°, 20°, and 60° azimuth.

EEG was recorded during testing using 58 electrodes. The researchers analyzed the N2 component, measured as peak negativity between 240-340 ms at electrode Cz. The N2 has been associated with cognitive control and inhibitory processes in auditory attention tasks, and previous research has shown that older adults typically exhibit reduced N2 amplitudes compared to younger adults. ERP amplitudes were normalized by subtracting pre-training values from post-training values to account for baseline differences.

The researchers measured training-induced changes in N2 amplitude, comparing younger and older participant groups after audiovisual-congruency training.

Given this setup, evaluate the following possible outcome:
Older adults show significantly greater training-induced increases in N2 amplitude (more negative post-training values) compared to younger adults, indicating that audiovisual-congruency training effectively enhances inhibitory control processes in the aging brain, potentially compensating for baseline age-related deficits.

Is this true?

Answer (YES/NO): NO